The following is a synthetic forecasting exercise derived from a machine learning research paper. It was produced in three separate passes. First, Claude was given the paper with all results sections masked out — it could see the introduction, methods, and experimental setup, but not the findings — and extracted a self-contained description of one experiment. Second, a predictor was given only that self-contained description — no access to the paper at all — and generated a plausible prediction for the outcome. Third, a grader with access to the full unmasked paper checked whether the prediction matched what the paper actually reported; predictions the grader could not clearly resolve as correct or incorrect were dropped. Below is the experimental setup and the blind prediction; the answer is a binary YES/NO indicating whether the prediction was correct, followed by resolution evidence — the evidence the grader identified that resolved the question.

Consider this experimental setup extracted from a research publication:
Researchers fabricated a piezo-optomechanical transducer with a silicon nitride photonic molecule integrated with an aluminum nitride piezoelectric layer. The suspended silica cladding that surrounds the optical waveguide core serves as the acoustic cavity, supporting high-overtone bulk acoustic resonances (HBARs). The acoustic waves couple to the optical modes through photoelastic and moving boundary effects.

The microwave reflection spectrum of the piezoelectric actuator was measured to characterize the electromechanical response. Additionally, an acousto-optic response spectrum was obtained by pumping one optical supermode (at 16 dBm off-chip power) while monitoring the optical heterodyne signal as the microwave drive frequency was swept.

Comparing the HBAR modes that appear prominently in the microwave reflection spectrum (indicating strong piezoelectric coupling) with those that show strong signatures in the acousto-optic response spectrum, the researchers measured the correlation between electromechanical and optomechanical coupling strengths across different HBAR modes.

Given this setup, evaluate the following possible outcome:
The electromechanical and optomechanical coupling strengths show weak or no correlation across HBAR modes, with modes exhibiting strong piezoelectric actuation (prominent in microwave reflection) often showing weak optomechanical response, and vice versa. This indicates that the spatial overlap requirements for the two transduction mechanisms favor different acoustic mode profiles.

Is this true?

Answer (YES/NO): NO